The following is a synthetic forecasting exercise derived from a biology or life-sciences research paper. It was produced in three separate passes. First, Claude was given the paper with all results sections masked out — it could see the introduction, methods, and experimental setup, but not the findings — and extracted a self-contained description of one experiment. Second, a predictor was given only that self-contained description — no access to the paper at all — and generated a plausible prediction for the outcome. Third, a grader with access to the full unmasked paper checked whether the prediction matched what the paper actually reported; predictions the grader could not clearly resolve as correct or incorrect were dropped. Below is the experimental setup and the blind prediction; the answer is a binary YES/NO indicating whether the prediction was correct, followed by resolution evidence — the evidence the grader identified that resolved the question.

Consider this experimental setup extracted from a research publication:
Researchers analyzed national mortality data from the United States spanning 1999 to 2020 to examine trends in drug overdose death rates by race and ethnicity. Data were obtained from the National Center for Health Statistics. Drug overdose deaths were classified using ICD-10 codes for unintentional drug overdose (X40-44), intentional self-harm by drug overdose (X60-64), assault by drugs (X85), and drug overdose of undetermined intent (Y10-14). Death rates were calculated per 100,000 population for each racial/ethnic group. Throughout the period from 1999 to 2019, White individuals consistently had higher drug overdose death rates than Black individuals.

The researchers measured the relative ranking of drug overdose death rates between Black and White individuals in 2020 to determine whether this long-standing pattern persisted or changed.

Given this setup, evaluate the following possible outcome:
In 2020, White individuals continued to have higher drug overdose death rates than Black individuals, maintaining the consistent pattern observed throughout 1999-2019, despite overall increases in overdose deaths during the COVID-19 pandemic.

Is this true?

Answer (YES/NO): NO